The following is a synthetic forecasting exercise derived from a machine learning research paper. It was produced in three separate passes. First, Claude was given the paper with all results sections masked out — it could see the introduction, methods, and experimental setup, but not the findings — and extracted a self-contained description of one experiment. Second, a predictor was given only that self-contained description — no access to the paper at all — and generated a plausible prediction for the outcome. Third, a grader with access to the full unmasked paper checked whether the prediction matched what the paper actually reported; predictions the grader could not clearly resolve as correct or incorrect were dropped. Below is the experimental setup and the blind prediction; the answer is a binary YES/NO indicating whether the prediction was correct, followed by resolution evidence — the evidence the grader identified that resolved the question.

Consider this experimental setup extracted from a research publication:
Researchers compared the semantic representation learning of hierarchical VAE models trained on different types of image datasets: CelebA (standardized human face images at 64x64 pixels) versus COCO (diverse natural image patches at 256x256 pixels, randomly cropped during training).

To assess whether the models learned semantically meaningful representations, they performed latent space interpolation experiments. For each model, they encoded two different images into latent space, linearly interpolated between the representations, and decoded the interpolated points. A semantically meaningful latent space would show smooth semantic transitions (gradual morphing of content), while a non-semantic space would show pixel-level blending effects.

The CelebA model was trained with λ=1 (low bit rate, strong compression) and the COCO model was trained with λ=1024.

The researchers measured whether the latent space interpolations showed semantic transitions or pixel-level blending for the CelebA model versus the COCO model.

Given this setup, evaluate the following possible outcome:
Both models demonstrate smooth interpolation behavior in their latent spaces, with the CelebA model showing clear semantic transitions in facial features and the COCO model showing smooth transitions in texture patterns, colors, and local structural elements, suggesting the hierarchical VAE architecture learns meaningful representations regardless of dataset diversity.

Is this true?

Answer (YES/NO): NO